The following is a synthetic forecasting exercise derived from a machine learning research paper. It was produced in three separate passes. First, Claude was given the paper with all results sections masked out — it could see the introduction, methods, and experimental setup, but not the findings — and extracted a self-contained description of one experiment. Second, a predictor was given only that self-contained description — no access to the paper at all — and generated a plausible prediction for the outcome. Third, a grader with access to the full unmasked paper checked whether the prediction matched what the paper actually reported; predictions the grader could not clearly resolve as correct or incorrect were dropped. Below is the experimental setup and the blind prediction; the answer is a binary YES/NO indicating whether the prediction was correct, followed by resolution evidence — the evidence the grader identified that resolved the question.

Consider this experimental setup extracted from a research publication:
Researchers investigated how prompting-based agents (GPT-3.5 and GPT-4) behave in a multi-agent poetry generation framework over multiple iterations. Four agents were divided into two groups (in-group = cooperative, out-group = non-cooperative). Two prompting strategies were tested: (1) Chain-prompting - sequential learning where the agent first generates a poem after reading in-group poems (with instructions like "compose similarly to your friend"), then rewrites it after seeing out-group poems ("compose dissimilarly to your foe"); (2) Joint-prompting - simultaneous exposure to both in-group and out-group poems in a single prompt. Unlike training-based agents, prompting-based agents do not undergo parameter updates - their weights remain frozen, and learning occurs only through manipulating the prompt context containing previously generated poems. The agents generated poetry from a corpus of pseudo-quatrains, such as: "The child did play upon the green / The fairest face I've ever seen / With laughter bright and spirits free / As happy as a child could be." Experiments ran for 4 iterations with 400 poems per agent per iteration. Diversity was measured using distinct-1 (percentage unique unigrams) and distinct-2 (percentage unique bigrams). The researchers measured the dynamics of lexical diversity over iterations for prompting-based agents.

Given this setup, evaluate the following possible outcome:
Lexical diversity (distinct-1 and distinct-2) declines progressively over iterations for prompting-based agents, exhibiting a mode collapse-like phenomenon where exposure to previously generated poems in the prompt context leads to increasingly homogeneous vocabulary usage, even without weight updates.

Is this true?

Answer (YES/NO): NO